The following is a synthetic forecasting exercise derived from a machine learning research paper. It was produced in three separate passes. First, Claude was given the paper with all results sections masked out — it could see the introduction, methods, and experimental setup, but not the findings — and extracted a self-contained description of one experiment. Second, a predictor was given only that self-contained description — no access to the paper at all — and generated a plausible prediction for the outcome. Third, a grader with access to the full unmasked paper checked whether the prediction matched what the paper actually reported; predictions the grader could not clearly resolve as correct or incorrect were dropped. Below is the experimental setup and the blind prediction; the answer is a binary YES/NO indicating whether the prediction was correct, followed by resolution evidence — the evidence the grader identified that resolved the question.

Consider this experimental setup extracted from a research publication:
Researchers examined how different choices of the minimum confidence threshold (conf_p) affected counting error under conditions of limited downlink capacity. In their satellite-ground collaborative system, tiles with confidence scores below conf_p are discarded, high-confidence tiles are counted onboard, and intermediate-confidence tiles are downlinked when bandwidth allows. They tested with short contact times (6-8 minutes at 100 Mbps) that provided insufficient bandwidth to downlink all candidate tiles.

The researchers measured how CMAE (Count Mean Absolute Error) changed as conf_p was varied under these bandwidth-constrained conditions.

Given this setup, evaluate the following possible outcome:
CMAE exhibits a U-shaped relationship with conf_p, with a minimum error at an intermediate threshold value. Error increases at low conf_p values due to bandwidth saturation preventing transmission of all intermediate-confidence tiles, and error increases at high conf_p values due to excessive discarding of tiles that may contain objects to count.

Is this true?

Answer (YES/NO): NO